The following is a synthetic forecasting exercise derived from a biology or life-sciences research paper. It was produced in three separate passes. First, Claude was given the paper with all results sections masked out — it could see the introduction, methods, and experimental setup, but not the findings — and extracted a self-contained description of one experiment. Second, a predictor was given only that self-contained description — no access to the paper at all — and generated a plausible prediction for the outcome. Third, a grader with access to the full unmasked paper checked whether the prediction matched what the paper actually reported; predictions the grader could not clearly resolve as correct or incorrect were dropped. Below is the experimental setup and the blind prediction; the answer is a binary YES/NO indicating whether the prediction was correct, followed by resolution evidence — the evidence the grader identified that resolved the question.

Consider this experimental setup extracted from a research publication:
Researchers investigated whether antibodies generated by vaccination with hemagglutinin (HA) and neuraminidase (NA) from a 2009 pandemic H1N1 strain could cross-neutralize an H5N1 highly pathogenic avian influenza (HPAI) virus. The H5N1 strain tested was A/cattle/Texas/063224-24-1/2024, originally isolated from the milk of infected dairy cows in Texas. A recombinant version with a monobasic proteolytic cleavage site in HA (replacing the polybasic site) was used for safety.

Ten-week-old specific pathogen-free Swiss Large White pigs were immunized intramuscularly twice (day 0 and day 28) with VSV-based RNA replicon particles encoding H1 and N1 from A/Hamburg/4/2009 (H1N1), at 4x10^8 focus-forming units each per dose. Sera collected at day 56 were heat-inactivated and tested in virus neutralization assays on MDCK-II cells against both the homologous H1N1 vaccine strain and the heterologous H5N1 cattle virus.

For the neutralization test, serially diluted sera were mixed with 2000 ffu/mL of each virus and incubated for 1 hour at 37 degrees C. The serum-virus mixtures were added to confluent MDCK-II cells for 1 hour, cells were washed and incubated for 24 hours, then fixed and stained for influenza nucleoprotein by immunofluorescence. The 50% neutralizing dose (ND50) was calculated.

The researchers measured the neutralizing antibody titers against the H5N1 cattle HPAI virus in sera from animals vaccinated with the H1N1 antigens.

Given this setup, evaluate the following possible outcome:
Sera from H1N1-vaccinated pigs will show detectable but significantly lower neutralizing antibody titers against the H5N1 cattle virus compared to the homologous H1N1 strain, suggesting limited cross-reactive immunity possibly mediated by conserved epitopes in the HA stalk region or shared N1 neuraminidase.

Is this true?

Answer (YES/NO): NO